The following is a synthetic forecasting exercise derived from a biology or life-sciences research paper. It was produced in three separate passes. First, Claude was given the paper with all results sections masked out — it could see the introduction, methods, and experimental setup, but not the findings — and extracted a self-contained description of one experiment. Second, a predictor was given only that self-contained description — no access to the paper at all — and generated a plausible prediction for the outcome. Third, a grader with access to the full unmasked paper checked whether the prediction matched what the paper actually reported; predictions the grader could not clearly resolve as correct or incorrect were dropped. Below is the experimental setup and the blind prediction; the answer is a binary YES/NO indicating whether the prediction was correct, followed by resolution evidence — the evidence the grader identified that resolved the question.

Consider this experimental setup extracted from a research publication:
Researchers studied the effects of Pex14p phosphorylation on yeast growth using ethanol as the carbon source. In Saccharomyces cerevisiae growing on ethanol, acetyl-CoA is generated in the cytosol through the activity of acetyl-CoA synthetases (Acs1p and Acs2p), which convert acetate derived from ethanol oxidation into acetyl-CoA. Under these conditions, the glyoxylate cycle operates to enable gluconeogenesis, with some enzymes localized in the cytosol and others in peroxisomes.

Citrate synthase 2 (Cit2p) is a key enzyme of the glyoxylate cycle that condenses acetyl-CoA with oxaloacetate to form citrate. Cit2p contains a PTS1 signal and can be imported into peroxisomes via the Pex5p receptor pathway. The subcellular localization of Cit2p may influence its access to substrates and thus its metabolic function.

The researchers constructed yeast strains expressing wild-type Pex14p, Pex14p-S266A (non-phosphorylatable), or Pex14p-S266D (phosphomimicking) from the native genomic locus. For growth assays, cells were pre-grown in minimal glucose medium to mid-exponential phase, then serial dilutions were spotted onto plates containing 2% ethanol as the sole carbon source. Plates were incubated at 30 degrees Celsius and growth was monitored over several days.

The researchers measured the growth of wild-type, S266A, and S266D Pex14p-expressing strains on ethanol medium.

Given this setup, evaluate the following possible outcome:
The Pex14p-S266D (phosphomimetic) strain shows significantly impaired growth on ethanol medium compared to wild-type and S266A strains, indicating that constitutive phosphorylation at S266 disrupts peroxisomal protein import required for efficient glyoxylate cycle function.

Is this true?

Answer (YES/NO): NO